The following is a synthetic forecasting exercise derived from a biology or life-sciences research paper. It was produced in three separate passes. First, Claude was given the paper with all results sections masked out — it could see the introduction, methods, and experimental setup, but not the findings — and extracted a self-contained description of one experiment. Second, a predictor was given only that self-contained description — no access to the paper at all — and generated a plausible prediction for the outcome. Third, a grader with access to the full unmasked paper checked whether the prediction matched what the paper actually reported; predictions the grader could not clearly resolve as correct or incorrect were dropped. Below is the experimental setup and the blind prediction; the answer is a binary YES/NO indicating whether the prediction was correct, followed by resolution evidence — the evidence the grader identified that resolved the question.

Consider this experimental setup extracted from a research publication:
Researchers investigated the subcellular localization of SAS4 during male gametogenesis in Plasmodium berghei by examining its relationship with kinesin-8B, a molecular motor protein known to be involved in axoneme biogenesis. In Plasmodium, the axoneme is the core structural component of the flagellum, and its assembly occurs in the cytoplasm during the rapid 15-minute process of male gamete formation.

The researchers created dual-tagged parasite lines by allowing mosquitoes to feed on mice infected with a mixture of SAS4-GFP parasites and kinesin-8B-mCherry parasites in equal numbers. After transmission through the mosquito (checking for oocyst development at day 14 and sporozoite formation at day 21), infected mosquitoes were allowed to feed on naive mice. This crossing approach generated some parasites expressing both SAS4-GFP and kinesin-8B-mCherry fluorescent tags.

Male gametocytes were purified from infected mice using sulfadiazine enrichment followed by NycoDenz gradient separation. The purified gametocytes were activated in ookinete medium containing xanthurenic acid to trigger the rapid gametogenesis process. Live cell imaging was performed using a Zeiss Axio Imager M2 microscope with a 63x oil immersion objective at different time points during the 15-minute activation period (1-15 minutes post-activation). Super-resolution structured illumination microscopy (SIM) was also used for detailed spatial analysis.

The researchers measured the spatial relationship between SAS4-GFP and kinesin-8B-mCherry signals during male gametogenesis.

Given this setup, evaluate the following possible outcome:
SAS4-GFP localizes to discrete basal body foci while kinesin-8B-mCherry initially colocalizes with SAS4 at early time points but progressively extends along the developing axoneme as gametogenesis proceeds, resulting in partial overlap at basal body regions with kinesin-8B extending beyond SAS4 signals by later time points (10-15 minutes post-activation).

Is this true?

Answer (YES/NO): NO